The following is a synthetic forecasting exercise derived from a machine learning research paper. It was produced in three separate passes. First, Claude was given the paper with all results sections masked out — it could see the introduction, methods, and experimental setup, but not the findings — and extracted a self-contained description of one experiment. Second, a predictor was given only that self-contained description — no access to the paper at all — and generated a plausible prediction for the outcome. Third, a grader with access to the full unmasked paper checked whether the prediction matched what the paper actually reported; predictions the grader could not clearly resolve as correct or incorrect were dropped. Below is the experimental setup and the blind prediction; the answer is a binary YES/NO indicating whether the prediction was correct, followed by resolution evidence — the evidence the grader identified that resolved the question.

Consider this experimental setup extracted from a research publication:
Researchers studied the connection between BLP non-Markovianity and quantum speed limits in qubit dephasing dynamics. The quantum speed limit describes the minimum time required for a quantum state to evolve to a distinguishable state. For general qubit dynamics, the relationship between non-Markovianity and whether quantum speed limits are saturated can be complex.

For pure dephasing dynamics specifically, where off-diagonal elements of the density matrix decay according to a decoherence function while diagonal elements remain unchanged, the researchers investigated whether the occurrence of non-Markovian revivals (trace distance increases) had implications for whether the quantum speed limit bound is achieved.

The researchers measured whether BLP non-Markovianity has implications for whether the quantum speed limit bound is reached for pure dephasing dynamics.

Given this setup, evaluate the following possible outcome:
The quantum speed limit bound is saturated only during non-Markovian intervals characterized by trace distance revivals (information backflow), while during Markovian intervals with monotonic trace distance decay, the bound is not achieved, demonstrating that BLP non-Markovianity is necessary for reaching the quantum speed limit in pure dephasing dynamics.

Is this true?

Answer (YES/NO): NO